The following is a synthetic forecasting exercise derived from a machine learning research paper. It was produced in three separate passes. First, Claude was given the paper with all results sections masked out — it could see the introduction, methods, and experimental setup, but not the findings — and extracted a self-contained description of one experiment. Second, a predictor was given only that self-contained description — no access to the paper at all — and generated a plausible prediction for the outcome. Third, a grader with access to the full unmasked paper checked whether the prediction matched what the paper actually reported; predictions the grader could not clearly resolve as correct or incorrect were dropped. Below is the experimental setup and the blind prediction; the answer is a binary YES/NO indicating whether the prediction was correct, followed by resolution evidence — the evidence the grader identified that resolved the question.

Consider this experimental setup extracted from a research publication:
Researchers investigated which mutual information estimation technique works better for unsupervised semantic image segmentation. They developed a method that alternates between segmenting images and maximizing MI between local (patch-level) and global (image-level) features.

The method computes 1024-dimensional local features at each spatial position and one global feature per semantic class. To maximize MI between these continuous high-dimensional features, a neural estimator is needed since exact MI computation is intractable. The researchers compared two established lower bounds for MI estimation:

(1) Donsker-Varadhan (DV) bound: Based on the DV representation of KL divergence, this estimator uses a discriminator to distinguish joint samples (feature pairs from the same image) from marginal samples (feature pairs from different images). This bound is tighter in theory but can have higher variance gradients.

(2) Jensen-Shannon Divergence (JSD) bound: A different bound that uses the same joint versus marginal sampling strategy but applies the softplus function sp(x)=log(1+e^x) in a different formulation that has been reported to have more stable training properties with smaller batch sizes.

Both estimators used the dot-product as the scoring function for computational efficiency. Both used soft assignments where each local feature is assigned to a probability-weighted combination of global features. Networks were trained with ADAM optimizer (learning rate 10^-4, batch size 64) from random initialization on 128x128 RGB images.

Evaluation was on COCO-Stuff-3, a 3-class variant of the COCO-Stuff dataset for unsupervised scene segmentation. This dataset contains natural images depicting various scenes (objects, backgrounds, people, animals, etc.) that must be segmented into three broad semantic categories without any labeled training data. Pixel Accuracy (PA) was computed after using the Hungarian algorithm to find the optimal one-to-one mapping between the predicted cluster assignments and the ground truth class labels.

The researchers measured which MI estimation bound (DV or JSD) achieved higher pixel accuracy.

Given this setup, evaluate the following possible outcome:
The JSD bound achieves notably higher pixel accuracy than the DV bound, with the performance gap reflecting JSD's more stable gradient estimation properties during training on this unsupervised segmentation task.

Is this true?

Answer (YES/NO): YES